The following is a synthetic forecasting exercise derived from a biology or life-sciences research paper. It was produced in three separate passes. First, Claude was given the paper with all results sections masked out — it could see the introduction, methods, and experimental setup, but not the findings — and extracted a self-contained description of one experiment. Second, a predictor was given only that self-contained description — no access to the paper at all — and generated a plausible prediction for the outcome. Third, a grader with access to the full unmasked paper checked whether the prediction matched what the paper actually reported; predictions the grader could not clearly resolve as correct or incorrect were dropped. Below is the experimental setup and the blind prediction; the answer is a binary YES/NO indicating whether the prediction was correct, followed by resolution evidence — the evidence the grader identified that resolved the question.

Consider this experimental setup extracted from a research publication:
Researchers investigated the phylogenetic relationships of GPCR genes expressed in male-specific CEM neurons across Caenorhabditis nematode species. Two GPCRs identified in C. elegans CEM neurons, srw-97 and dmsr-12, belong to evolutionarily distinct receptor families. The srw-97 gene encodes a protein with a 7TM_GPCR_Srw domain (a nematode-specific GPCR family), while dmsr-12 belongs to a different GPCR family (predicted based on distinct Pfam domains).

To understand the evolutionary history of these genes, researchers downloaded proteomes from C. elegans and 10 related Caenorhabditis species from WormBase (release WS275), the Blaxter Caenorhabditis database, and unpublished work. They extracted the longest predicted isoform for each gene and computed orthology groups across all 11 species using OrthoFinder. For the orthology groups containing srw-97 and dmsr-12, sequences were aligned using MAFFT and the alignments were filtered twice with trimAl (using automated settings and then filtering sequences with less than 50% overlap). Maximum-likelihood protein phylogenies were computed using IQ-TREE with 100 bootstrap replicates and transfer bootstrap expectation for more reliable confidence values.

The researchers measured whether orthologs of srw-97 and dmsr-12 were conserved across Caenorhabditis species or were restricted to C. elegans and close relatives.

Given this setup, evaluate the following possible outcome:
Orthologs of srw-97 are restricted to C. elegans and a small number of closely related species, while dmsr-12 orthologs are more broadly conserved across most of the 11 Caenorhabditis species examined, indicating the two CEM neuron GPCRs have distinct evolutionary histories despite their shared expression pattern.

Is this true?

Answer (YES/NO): NO